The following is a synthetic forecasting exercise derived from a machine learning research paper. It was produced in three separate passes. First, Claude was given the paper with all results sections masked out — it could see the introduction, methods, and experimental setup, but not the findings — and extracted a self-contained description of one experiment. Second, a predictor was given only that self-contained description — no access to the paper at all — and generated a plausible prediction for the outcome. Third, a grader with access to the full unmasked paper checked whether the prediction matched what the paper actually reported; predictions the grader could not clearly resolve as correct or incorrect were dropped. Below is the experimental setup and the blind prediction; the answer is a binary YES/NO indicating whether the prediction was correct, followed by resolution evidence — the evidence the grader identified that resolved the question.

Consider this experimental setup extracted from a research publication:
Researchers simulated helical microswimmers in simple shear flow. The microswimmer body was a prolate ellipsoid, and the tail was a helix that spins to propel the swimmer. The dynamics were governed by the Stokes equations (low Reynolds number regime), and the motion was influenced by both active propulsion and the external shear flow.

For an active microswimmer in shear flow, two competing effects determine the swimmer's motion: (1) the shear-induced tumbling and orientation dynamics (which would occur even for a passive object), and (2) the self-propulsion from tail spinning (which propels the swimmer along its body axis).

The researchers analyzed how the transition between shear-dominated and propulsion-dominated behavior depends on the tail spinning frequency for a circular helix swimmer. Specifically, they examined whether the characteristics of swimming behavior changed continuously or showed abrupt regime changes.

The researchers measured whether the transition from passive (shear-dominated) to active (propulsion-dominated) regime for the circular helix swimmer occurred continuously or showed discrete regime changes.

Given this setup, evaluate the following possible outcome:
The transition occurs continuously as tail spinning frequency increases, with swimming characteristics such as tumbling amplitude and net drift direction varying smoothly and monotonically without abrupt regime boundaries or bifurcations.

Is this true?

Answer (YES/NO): NO